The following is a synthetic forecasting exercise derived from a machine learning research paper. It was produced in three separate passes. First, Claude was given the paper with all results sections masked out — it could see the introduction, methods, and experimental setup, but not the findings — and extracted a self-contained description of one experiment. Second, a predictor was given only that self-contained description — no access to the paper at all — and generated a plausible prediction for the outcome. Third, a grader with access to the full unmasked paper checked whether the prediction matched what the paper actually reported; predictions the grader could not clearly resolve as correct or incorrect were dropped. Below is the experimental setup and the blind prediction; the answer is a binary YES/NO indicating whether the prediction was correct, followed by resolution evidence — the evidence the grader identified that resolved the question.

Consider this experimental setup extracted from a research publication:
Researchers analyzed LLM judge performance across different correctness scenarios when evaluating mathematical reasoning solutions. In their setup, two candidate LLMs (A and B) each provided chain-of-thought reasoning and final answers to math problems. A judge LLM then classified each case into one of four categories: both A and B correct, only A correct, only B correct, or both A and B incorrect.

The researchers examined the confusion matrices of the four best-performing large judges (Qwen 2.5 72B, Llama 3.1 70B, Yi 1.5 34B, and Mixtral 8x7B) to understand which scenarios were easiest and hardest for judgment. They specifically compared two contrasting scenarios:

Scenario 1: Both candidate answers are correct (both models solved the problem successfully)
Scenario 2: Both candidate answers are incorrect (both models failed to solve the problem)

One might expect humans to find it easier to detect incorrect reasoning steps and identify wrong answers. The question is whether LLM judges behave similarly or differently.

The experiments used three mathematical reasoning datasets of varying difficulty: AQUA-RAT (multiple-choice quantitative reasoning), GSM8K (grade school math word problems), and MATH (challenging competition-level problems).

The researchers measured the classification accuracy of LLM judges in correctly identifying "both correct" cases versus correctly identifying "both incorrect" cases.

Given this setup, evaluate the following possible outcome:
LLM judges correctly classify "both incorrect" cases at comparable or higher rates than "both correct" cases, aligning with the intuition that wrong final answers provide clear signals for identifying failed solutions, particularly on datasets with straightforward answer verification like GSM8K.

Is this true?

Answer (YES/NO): NO